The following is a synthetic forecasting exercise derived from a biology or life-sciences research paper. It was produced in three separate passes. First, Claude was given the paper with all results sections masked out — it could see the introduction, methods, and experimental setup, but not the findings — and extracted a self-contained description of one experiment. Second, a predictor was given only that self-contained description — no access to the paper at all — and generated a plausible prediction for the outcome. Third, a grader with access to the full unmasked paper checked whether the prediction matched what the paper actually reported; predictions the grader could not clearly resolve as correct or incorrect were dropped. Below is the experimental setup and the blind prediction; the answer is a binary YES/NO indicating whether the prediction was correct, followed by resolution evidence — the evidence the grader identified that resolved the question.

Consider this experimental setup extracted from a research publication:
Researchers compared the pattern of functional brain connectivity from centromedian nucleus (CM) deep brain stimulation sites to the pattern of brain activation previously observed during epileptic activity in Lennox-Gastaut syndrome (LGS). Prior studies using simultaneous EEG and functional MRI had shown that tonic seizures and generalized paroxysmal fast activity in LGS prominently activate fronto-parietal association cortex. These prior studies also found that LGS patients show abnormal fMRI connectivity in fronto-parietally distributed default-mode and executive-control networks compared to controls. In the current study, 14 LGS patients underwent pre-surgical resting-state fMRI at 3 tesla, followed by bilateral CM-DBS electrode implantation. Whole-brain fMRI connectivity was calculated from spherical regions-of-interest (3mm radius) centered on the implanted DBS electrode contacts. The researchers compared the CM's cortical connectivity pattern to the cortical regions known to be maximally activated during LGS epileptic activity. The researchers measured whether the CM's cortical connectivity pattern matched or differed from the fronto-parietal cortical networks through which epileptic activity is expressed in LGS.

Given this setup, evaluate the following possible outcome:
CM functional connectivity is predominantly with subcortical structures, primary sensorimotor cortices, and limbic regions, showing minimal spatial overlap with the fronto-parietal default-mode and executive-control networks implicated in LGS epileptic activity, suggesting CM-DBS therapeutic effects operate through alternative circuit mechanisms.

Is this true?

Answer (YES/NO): YES